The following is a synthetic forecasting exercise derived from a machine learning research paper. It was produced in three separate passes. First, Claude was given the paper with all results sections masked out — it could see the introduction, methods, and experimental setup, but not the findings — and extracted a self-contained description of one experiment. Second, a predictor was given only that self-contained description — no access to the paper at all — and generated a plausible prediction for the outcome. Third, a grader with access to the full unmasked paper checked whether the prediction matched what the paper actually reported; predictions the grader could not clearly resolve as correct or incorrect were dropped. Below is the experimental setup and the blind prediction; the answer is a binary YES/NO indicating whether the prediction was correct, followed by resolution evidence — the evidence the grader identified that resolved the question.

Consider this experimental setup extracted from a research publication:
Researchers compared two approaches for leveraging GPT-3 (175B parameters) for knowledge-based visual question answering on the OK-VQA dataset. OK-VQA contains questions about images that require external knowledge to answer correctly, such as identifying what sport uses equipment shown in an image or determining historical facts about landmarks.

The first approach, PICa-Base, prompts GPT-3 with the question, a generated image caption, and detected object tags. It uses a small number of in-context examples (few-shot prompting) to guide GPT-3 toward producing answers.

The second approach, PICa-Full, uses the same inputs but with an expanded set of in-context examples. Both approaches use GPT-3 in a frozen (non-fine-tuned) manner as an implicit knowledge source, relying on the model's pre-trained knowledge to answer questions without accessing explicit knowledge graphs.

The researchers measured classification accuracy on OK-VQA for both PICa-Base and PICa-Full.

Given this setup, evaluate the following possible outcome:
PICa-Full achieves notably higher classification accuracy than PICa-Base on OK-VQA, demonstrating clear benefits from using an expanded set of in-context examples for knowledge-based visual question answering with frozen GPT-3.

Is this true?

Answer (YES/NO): YES